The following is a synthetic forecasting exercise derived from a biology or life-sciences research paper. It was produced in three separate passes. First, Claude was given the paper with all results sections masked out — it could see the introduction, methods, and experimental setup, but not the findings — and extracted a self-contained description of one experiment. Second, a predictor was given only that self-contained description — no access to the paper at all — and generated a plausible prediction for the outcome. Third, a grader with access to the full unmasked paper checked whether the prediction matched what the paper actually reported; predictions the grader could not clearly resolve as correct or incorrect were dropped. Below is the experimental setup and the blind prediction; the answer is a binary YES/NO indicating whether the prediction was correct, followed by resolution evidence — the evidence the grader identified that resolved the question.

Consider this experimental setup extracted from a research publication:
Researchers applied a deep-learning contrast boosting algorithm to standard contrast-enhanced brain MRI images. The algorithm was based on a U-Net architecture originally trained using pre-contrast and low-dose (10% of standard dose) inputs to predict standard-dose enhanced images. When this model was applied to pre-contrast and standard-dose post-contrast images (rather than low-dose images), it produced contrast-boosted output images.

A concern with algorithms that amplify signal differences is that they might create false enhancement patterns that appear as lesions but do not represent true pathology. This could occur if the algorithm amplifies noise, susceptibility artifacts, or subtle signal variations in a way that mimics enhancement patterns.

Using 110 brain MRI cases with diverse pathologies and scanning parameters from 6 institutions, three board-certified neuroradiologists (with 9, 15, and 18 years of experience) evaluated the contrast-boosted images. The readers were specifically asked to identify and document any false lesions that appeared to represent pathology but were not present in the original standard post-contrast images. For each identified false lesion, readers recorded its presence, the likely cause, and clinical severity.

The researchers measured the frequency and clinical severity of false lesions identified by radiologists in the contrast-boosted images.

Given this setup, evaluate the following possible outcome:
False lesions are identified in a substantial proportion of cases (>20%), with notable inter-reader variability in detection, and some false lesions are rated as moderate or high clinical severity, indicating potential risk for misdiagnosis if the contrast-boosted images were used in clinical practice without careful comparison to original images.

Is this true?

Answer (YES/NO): NO